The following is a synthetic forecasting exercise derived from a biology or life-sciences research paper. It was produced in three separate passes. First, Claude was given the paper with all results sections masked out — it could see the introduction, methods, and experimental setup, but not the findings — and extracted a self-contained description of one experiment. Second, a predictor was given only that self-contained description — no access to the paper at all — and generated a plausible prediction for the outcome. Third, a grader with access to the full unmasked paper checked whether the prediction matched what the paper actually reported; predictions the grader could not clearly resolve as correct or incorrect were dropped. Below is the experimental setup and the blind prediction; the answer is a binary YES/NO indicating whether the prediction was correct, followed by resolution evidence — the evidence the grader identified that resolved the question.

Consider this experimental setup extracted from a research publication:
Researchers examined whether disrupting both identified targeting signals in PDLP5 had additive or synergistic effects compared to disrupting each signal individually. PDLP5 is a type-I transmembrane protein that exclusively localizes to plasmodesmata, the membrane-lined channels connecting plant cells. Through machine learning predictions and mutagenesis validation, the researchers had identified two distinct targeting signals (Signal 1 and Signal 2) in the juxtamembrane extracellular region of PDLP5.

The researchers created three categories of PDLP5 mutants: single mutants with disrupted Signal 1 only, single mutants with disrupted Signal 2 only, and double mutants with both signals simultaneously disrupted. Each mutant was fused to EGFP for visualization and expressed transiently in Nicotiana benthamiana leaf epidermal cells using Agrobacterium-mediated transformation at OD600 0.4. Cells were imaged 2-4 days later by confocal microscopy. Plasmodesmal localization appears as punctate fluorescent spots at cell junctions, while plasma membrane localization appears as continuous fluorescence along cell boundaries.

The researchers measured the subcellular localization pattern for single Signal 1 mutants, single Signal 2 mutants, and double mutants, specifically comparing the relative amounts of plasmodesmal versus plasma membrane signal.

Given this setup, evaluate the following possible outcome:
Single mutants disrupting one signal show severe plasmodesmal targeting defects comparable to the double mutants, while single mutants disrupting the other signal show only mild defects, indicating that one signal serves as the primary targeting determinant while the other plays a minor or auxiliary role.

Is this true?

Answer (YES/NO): NO